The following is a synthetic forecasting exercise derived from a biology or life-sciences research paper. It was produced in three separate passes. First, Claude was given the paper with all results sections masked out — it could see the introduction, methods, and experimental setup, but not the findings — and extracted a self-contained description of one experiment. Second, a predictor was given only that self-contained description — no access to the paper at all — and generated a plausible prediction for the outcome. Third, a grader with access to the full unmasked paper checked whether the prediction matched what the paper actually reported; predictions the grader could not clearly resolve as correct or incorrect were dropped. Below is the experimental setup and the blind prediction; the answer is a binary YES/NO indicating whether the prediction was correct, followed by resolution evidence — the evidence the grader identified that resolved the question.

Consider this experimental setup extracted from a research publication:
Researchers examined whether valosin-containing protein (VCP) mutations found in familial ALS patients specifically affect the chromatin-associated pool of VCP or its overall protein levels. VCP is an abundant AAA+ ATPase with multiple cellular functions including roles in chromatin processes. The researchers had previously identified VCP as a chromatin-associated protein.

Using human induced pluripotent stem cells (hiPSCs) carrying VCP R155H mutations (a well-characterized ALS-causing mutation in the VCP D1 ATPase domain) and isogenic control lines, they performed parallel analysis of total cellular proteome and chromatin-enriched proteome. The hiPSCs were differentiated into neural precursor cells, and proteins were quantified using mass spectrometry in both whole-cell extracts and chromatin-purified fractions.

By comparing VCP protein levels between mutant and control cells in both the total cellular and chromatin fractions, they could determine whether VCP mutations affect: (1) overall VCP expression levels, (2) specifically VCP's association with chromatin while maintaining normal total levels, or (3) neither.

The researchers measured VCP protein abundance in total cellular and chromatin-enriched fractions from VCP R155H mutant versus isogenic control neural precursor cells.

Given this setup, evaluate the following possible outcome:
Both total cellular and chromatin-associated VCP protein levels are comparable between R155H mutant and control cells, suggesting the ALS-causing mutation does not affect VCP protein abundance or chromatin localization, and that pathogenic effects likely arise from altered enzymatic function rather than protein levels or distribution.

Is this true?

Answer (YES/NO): NO